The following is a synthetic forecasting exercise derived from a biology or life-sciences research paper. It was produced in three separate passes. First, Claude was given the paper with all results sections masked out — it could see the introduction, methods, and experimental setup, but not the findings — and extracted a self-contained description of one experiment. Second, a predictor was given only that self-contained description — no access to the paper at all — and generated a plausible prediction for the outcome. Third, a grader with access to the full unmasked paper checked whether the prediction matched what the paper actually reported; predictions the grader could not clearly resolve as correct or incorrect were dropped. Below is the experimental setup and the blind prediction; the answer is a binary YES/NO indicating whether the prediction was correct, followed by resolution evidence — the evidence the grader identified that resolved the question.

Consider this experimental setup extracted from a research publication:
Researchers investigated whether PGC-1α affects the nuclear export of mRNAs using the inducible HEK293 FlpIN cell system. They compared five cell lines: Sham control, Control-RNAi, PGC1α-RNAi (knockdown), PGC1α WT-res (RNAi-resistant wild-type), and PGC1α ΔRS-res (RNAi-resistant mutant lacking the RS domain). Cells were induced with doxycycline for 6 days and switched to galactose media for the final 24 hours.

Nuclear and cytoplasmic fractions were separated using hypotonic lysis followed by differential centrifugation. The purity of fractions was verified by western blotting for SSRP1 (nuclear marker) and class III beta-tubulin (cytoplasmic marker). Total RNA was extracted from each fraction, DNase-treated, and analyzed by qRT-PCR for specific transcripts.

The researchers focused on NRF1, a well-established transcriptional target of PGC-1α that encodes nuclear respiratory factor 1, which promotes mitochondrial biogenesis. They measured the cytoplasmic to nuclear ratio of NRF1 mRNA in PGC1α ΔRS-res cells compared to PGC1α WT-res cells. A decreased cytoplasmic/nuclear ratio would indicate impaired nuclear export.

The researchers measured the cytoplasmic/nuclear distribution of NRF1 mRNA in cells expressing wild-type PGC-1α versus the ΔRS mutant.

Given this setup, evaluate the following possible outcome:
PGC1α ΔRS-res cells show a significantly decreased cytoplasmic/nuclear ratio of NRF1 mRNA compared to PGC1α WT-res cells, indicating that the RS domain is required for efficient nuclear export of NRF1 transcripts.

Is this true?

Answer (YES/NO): YES